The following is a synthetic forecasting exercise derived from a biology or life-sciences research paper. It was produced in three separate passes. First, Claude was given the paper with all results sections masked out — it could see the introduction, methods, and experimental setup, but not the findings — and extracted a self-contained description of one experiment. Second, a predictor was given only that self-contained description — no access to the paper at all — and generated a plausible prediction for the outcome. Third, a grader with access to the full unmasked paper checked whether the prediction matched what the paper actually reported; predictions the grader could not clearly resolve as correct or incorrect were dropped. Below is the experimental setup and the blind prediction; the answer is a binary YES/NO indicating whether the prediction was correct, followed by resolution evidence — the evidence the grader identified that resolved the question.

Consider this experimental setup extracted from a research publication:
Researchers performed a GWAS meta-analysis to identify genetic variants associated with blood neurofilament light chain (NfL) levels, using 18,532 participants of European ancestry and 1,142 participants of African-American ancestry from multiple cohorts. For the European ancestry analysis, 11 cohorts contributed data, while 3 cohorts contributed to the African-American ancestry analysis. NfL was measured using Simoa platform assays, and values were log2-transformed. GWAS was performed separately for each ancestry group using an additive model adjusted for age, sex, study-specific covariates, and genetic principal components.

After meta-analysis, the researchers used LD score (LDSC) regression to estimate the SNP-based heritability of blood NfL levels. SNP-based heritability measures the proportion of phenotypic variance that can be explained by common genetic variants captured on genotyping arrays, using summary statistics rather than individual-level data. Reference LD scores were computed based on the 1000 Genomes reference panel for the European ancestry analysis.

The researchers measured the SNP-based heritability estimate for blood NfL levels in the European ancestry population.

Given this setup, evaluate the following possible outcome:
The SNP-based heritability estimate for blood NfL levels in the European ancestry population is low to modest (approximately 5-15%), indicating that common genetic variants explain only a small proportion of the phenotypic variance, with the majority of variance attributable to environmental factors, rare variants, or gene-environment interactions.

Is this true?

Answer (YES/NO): YES